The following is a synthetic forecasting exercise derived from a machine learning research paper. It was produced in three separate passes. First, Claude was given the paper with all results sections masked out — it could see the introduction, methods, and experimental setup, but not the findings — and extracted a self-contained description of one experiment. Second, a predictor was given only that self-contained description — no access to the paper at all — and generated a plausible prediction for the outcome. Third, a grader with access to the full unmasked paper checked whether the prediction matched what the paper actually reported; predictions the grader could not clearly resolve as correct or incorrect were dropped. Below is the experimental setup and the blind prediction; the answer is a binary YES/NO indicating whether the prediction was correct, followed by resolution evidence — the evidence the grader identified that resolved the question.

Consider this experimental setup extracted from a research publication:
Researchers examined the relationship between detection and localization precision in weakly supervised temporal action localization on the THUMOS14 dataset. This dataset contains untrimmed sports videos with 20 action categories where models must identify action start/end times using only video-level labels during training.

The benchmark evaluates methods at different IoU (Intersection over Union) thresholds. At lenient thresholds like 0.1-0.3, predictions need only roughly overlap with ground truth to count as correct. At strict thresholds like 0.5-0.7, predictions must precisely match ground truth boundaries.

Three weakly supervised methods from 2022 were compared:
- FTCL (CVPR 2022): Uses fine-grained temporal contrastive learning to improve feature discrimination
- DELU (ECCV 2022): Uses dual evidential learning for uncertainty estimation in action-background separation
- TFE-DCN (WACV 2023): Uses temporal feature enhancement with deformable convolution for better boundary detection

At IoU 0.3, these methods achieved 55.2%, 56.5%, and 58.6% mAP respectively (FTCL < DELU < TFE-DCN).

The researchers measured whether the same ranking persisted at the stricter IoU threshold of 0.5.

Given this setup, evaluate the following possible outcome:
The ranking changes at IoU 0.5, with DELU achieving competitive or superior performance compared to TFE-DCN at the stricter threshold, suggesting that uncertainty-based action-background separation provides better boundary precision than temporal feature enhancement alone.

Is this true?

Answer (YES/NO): NO